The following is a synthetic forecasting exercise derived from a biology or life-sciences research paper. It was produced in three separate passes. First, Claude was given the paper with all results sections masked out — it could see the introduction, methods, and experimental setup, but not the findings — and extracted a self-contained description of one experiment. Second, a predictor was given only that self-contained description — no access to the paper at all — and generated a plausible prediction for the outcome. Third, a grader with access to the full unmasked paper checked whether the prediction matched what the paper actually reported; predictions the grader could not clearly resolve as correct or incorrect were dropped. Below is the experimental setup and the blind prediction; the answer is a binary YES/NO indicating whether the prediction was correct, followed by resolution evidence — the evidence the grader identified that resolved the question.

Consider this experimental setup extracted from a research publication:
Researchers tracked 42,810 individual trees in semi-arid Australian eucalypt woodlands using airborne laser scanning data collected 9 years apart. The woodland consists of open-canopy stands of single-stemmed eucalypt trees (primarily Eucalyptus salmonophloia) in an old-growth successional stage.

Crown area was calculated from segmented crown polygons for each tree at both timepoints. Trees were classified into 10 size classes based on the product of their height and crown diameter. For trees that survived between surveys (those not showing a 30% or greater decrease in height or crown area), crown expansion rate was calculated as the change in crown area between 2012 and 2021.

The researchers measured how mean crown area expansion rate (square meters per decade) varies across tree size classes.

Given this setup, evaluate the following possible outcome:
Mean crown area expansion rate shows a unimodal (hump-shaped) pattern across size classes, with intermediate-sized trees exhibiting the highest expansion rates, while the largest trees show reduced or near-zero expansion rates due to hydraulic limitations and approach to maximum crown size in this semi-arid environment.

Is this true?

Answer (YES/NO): NO